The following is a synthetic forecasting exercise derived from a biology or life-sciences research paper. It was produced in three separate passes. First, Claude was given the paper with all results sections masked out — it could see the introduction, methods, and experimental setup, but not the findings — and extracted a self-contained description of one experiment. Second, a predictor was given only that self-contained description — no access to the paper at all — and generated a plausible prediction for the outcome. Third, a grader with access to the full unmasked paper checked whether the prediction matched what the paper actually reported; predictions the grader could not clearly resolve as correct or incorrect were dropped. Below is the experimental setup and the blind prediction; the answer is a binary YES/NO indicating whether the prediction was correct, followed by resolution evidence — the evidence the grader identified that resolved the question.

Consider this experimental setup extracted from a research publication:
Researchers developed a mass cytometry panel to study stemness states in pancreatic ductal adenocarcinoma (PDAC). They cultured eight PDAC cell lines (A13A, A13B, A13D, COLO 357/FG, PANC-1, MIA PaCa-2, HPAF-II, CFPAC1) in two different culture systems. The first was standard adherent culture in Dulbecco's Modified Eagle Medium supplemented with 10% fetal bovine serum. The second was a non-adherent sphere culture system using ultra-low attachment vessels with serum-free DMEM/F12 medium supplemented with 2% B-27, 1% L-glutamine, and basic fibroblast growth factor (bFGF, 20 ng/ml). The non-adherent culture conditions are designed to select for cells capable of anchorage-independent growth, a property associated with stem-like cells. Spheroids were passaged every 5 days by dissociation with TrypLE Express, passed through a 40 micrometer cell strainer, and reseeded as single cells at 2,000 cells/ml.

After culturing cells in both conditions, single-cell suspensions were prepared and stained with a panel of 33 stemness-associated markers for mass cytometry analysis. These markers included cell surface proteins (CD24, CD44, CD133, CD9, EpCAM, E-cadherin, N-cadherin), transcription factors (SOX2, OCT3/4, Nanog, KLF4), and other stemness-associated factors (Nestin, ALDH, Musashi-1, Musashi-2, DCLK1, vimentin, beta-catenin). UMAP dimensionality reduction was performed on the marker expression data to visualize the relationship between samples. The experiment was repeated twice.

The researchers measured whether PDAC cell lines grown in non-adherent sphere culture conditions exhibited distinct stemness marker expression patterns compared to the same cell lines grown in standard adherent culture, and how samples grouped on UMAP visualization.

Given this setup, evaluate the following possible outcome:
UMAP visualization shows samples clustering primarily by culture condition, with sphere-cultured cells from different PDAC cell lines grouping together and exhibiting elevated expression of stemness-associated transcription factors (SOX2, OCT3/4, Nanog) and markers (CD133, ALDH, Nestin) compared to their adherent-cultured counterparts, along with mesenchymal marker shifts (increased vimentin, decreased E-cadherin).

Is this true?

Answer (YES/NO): NO